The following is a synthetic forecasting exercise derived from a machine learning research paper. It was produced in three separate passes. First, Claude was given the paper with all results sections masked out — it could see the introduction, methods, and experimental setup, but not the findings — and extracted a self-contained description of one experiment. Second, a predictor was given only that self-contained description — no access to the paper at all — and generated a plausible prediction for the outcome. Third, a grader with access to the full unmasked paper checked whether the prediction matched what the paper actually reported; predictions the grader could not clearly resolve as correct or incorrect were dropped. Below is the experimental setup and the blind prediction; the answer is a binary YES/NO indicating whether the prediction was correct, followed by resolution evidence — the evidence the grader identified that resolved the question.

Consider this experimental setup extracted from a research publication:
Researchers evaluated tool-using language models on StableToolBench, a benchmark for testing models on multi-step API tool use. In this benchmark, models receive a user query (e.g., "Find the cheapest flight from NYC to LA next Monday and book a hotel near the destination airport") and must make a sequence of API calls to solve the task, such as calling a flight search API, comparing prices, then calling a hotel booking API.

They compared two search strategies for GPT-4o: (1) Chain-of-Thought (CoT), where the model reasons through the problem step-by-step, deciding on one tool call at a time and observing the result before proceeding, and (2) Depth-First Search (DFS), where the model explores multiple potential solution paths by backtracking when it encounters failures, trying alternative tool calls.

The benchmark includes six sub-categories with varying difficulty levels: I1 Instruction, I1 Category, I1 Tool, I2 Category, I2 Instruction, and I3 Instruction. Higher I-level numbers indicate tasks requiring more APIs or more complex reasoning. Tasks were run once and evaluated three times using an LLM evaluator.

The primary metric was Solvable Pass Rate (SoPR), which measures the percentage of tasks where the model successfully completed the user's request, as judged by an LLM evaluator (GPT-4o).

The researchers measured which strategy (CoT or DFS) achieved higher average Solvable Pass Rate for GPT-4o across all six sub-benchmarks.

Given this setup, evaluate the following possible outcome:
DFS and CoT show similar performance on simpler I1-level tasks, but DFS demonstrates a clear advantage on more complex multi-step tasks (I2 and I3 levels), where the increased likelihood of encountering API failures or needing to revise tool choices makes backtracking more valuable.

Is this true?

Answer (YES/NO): NO